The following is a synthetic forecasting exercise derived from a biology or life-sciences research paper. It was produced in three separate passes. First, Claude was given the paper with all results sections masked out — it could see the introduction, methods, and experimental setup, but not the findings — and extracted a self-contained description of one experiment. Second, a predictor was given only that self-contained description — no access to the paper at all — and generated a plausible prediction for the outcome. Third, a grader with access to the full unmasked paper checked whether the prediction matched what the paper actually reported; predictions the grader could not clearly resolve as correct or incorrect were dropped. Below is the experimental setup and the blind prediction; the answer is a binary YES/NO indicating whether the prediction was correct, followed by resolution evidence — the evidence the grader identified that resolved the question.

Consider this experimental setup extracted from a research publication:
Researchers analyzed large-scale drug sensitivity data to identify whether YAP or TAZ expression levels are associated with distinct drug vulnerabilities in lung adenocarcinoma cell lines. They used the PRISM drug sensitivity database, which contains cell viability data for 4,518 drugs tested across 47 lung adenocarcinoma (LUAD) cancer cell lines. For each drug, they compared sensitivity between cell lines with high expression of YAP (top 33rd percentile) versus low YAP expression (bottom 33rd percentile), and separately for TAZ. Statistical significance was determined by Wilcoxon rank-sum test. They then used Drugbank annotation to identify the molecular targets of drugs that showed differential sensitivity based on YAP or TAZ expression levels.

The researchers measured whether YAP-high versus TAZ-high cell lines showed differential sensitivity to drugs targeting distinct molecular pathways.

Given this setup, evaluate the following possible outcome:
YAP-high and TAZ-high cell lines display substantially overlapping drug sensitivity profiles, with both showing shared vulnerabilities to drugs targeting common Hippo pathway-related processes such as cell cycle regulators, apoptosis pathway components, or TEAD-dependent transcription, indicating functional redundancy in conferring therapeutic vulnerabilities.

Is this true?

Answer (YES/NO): NO